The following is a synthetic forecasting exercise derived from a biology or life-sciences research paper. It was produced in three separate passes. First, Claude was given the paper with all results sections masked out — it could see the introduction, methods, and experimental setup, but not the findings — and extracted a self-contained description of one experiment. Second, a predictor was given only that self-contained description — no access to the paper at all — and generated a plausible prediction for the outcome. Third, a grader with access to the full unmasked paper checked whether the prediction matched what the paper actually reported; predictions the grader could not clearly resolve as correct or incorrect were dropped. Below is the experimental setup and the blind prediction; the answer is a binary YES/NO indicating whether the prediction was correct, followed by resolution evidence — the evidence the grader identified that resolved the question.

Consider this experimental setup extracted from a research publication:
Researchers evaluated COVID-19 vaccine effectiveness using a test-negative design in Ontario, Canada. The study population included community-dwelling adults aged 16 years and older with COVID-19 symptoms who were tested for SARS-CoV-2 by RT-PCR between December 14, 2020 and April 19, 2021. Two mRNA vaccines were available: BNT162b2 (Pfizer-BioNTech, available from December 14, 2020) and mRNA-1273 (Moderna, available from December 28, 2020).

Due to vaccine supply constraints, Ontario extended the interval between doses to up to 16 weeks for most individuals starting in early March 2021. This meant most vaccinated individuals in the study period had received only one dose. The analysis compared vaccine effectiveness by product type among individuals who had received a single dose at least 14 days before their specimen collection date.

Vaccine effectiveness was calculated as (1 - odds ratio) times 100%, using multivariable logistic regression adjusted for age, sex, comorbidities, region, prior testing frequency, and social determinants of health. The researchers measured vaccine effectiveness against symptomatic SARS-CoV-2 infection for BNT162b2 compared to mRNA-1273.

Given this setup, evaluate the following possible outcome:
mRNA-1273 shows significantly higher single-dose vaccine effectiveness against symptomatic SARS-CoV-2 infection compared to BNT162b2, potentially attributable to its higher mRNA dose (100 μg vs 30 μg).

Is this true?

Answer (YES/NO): YES